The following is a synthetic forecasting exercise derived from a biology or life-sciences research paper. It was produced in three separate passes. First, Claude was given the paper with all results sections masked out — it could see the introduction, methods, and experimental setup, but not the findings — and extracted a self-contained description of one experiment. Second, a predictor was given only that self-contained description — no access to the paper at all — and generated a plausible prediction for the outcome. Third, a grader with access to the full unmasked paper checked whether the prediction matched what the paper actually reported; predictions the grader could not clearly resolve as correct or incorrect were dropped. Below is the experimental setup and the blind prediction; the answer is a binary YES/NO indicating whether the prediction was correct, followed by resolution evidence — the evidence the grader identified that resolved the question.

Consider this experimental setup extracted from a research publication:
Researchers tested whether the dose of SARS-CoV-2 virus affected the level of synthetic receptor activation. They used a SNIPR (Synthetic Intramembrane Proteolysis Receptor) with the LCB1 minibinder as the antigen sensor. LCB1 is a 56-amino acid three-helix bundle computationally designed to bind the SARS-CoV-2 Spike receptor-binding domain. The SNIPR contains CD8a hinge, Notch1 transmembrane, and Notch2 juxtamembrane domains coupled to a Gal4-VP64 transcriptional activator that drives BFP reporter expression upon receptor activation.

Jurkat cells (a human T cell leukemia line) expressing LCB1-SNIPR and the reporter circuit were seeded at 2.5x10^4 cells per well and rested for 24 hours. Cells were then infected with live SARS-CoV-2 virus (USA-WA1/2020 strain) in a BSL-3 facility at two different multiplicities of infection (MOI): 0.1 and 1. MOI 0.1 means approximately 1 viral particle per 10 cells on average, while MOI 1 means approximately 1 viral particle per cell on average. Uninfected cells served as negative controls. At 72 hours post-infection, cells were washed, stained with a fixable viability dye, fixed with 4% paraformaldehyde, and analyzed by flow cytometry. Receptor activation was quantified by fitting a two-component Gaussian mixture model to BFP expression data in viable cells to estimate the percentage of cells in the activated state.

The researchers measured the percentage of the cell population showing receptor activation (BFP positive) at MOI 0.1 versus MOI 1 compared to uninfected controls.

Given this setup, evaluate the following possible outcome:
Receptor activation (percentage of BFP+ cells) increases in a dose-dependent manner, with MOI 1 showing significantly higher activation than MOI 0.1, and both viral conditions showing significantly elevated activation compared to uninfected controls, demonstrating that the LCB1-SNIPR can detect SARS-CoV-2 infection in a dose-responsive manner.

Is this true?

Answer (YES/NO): NO